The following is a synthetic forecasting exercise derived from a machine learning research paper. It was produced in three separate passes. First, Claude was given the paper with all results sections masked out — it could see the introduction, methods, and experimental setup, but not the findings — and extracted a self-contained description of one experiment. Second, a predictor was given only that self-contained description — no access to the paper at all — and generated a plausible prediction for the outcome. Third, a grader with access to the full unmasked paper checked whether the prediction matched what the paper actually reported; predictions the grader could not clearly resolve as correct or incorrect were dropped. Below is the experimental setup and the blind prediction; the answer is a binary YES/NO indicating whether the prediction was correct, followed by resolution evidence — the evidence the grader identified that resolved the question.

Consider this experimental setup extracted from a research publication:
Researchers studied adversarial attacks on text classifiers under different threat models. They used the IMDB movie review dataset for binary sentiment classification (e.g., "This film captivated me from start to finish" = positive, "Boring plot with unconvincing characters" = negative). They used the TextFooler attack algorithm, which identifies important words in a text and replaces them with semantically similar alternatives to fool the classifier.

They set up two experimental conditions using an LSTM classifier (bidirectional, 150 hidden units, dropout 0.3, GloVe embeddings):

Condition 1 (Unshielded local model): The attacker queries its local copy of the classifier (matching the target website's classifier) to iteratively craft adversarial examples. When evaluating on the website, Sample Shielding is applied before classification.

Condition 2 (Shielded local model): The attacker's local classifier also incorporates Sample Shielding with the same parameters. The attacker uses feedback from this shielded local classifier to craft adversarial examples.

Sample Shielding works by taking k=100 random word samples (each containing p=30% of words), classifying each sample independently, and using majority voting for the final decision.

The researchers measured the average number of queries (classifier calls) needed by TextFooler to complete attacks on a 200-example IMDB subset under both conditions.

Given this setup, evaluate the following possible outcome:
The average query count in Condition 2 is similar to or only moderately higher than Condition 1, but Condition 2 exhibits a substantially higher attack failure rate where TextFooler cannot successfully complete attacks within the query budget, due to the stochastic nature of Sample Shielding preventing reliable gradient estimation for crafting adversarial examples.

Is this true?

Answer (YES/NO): NO